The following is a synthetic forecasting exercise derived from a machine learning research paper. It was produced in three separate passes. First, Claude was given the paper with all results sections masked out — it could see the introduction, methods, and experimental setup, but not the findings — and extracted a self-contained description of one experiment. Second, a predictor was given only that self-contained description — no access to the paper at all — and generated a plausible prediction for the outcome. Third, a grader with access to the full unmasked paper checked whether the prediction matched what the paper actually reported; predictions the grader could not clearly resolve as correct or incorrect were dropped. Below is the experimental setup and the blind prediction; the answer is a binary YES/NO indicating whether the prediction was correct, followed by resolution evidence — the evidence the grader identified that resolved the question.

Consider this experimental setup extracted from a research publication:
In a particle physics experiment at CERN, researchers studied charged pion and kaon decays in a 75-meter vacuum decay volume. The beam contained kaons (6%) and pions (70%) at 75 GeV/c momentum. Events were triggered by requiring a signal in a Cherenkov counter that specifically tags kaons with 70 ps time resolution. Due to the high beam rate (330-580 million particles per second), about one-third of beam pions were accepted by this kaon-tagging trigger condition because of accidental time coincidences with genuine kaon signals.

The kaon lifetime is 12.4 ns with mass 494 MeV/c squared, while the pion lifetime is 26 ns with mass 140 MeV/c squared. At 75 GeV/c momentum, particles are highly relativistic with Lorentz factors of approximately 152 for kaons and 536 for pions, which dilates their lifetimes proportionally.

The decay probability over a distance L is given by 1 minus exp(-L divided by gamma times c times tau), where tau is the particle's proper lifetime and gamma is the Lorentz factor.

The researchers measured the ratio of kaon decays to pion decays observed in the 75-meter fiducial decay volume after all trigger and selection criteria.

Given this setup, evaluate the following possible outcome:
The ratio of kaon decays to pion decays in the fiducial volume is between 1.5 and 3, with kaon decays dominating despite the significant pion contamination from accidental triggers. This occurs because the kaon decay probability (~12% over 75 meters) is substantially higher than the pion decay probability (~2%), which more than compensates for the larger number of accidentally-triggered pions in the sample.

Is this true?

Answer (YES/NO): YES